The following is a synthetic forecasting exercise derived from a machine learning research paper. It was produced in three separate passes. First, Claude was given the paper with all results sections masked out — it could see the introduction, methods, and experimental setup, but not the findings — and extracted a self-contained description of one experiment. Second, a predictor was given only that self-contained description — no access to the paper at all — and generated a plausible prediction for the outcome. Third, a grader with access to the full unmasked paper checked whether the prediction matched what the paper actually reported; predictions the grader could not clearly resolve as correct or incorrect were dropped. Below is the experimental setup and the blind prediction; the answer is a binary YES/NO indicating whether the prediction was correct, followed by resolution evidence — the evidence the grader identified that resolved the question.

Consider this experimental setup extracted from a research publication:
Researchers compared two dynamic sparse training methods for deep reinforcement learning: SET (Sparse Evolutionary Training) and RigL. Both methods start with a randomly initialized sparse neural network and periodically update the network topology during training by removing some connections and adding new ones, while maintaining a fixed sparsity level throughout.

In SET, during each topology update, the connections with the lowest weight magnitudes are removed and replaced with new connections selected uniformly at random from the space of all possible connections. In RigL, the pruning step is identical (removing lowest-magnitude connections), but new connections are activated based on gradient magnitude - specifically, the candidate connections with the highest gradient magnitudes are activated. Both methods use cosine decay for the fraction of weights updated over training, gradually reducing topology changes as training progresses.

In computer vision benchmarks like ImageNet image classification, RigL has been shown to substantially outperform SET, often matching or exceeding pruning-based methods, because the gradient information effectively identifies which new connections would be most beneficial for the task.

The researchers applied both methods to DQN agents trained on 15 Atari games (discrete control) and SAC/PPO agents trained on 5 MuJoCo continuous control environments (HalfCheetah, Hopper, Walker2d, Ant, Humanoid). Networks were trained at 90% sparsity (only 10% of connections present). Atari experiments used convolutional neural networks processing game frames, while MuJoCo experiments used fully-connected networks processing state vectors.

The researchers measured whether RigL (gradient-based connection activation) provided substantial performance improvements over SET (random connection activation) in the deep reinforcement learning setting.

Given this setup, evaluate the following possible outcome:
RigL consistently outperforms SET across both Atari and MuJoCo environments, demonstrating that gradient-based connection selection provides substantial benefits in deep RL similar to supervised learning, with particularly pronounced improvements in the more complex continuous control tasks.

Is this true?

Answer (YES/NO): NO